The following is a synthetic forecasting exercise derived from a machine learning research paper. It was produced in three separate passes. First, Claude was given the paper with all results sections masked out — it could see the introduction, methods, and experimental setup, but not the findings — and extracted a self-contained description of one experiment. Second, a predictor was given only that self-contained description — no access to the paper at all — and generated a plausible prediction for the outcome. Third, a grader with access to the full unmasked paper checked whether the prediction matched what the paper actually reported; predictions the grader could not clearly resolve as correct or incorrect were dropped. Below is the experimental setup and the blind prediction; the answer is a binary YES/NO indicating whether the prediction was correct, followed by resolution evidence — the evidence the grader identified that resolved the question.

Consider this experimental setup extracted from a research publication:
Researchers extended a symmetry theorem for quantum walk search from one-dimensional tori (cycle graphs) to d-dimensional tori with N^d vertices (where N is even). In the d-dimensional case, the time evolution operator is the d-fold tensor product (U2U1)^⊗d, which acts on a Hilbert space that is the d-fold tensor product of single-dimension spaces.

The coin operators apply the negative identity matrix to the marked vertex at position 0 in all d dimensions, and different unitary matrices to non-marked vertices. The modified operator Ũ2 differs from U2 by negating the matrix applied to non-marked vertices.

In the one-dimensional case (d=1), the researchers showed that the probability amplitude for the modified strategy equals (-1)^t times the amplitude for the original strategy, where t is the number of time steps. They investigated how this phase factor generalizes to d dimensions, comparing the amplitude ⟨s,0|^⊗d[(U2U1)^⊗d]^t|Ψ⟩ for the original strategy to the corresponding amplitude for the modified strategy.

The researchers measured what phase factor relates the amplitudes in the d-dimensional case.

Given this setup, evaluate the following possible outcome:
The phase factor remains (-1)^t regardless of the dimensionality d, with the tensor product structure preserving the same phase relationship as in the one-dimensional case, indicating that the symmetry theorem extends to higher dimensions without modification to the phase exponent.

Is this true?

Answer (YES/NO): NO